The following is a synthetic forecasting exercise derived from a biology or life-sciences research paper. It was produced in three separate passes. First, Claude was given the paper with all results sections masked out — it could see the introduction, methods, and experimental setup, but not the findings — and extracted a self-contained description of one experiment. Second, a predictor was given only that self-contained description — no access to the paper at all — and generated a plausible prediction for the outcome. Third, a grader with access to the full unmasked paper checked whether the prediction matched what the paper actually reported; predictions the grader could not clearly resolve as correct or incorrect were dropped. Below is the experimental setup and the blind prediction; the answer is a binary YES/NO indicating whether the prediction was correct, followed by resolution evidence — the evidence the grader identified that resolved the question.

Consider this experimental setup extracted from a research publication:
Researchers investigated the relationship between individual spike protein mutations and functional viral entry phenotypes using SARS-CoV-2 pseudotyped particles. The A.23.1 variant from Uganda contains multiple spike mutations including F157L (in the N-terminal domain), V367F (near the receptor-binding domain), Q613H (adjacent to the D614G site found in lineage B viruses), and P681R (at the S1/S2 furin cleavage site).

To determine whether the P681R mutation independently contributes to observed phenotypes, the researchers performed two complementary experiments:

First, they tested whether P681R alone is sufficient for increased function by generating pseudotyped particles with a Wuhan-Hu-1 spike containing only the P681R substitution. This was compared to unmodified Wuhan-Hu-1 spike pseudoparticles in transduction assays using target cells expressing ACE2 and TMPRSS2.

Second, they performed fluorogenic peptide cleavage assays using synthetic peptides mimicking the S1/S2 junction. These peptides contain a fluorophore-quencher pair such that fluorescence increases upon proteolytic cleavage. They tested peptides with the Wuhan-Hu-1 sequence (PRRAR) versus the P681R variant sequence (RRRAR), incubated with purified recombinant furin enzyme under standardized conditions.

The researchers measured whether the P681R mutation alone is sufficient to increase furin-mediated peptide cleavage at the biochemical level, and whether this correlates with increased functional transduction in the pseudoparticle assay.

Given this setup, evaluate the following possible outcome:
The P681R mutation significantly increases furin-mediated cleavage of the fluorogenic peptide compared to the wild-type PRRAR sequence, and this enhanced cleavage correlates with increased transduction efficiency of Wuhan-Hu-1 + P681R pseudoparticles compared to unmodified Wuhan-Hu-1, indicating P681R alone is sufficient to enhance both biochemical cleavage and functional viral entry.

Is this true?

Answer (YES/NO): NO